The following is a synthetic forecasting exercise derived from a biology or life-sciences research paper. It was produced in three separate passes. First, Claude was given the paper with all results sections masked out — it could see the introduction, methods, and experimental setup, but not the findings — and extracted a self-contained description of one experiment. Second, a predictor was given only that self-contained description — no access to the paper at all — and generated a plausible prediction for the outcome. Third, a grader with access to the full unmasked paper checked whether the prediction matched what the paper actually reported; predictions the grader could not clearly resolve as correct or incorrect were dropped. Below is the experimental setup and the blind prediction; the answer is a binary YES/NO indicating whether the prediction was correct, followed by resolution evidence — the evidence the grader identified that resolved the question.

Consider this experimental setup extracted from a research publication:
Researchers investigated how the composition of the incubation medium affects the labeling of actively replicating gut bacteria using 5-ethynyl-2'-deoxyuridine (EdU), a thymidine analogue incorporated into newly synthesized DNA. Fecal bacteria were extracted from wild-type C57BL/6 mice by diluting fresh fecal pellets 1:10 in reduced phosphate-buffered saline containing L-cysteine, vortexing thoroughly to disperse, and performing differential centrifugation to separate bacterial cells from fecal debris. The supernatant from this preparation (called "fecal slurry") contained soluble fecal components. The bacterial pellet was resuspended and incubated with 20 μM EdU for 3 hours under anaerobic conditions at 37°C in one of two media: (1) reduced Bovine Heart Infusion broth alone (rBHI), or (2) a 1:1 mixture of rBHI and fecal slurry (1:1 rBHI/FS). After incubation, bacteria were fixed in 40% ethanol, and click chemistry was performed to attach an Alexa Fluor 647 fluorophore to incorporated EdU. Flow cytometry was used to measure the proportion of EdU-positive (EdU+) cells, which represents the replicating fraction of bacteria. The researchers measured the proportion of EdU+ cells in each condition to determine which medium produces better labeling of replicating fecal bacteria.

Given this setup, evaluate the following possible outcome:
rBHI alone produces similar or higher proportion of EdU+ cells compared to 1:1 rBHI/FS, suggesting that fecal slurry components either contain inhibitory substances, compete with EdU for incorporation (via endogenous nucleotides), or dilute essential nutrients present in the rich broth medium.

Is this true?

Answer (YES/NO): YES